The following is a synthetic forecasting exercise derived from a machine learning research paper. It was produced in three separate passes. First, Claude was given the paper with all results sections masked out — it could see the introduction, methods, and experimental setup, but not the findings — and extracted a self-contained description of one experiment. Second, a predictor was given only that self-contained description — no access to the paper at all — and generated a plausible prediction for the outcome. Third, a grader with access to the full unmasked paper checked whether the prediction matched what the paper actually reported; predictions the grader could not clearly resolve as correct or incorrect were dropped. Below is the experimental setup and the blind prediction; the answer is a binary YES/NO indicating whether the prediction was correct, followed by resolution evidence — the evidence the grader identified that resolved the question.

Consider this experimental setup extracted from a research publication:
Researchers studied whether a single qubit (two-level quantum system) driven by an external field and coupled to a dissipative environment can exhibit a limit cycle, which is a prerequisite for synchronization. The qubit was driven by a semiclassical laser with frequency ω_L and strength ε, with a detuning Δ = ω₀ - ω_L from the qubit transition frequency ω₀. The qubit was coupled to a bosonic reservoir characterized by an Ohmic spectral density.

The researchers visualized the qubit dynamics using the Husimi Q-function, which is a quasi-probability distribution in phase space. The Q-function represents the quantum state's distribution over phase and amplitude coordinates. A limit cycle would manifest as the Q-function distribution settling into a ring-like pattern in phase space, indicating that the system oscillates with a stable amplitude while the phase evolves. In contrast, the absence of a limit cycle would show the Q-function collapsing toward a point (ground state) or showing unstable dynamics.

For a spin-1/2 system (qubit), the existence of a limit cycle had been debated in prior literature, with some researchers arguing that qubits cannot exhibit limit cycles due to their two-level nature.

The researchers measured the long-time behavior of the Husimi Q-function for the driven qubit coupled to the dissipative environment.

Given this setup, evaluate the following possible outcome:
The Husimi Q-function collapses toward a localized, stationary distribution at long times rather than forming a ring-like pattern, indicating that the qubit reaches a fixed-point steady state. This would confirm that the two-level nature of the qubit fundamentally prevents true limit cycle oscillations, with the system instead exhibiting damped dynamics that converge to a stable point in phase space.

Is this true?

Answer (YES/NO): NO